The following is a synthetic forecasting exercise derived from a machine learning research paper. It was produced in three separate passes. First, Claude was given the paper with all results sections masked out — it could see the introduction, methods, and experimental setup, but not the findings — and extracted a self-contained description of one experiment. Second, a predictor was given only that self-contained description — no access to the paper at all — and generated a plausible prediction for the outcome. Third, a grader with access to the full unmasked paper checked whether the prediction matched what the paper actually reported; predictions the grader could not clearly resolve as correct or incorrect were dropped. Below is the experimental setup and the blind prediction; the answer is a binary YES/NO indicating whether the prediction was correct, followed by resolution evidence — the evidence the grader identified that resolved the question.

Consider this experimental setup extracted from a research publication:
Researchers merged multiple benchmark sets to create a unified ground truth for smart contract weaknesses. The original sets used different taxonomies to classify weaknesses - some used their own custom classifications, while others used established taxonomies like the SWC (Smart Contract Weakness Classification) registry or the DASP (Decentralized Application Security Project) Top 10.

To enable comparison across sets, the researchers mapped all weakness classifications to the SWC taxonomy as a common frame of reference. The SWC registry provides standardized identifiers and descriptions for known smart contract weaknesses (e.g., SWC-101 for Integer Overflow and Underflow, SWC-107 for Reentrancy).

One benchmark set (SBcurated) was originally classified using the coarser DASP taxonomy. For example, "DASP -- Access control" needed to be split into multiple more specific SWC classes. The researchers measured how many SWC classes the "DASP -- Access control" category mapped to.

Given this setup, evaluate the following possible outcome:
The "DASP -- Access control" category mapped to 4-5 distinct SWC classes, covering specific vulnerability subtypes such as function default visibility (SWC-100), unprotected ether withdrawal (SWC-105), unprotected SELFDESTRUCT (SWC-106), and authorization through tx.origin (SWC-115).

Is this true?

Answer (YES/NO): NO